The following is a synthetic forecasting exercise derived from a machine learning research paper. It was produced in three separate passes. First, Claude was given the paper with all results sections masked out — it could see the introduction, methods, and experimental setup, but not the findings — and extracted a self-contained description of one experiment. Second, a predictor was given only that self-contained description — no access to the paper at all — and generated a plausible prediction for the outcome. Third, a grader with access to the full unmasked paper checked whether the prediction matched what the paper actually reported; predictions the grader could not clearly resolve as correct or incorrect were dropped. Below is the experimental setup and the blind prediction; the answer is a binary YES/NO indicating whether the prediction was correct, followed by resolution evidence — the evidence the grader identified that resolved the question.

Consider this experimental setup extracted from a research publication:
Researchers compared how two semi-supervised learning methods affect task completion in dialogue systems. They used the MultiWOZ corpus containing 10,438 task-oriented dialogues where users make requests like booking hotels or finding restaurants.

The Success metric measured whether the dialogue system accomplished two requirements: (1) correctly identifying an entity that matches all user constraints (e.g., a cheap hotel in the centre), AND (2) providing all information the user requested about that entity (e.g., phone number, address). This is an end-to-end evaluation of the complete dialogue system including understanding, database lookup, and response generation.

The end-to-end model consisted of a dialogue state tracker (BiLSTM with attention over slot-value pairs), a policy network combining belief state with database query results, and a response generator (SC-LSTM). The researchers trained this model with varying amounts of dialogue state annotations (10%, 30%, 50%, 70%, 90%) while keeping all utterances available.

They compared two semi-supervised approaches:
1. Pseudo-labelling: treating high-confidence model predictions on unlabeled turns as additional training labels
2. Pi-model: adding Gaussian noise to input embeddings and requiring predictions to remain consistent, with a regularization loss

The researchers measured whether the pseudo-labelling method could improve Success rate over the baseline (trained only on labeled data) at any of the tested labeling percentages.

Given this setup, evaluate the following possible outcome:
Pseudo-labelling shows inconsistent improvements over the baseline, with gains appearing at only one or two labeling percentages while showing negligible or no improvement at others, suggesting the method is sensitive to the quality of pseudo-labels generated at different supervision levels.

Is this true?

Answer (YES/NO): NO